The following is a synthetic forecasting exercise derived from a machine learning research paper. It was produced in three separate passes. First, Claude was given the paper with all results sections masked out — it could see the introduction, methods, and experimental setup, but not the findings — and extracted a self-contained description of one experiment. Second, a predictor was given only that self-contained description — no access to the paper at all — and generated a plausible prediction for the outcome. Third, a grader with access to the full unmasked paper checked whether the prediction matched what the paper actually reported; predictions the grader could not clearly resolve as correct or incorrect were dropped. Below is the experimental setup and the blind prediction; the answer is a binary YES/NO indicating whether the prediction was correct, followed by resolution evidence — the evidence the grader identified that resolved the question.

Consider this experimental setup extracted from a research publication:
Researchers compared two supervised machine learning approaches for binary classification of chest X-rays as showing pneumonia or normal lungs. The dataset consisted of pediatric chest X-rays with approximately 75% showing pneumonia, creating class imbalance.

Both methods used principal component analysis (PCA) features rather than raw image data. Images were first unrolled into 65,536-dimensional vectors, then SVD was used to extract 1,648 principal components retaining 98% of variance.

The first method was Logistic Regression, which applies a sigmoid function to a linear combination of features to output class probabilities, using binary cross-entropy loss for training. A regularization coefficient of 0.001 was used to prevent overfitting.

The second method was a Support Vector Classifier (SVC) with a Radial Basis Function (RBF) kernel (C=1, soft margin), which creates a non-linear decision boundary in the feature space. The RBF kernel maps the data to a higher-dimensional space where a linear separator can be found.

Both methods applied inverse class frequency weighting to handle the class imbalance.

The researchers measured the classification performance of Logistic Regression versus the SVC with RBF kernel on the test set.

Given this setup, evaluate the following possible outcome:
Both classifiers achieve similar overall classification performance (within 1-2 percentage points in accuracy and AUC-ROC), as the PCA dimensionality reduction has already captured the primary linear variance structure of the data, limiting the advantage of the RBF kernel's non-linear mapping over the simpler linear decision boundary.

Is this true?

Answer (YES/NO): NO